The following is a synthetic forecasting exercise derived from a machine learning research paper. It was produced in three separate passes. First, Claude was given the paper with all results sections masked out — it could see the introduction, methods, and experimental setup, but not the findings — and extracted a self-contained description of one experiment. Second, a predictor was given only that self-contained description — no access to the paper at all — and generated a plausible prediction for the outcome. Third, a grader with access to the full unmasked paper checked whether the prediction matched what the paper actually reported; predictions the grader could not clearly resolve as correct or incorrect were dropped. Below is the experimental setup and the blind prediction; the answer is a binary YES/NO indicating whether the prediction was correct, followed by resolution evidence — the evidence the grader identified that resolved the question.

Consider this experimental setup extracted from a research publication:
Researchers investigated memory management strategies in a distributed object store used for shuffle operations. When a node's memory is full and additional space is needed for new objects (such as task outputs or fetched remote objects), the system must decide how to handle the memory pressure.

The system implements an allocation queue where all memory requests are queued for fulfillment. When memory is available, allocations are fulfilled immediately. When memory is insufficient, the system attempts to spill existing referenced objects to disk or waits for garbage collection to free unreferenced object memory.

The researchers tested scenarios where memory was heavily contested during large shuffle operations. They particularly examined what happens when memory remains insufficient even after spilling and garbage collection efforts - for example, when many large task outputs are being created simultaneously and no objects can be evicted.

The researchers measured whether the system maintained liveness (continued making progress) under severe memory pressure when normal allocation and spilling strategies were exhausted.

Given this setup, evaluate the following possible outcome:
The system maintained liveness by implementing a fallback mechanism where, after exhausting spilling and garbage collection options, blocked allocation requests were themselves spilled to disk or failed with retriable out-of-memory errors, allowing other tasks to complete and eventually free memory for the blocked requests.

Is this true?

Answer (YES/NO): NO